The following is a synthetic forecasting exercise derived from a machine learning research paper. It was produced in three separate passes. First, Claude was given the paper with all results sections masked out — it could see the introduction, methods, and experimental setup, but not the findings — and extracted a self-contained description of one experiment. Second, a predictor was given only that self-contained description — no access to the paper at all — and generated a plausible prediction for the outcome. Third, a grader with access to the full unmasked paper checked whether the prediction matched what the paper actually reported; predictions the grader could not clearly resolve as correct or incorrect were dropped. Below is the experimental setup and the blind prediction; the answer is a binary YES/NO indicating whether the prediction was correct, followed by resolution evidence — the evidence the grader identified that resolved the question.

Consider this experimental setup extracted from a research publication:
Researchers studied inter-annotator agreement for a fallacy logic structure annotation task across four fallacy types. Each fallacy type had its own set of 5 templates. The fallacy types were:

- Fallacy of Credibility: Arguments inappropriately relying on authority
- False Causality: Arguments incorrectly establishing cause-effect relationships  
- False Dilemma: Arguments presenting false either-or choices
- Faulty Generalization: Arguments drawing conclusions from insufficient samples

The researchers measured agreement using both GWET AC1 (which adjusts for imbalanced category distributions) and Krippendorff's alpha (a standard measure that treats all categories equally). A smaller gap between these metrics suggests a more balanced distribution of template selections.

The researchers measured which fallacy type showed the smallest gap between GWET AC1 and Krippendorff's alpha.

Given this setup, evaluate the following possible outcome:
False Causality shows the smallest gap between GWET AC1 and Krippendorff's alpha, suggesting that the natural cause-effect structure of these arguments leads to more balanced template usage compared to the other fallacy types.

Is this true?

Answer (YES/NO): NO